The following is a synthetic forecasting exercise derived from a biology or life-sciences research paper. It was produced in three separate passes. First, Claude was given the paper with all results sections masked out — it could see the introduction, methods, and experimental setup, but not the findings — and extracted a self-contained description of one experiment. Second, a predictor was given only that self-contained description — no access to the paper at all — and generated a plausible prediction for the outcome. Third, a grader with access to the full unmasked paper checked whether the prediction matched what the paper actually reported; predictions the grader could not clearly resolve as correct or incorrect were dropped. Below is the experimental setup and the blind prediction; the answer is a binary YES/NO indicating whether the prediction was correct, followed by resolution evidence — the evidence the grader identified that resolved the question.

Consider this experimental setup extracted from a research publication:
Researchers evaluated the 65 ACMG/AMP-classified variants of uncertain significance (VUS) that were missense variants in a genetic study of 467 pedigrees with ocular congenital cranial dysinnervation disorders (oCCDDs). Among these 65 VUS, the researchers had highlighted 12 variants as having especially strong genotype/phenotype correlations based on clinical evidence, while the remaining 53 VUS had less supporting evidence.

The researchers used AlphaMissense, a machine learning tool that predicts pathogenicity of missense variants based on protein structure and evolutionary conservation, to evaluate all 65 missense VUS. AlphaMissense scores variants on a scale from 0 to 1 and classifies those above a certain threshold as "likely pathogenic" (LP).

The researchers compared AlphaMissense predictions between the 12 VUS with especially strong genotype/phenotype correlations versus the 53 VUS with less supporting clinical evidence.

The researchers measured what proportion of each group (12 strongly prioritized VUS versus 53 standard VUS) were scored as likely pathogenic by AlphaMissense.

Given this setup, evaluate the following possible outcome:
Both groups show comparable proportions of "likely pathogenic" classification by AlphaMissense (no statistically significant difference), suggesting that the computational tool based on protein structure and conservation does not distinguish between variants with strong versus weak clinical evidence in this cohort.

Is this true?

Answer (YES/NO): NO